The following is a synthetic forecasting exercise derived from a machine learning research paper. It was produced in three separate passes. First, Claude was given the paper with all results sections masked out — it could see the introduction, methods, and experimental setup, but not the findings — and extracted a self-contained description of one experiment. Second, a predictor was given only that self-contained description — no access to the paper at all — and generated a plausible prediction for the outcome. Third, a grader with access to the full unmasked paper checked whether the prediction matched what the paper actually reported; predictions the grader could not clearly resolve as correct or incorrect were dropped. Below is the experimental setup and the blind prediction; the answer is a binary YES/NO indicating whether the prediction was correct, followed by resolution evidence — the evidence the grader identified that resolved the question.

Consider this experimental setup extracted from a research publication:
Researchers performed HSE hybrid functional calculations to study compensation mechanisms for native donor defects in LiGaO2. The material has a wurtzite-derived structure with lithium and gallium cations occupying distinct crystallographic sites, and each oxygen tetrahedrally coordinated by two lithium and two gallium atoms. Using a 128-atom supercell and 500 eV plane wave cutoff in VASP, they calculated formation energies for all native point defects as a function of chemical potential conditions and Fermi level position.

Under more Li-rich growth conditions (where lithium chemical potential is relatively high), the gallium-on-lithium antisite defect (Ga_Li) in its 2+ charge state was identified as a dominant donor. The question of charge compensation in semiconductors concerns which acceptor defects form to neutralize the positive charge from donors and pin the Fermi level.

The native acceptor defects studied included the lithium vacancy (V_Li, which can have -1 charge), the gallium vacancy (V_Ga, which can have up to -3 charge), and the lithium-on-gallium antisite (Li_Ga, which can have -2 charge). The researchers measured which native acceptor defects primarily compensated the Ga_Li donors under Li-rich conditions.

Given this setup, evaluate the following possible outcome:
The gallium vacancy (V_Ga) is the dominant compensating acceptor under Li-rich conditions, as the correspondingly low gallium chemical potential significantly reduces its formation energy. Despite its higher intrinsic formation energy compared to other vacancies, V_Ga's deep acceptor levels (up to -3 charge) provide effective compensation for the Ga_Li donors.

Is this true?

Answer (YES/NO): NO